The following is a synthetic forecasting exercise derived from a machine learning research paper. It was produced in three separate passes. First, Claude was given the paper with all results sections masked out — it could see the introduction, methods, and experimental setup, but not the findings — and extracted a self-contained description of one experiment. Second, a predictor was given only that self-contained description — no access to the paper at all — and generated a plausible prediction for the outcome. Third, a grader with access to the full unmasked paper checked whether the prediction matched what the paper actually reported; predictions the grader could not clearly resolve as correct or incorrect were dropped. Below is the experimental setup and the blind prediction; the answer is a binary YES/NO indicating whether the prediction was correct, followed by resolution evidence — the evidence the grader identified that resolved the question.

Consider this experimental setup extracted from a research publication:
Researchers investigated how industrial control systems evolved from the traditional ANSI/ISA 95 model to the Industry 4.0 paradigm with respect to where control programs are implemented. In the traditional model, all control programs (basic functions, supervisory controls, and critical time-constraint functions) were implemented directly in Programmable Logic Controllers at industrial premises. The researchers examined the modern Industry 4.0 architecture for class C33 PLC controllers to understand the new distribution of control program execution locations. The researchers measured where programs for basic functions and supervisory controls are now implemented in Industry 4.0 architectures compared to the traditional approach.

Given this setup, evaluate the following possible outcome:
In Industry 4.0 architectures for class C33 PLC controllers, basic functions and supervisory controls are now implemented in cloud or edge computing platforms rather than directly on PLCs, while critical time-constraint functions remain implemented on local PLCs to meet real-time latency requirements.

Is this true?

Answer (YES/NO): NO